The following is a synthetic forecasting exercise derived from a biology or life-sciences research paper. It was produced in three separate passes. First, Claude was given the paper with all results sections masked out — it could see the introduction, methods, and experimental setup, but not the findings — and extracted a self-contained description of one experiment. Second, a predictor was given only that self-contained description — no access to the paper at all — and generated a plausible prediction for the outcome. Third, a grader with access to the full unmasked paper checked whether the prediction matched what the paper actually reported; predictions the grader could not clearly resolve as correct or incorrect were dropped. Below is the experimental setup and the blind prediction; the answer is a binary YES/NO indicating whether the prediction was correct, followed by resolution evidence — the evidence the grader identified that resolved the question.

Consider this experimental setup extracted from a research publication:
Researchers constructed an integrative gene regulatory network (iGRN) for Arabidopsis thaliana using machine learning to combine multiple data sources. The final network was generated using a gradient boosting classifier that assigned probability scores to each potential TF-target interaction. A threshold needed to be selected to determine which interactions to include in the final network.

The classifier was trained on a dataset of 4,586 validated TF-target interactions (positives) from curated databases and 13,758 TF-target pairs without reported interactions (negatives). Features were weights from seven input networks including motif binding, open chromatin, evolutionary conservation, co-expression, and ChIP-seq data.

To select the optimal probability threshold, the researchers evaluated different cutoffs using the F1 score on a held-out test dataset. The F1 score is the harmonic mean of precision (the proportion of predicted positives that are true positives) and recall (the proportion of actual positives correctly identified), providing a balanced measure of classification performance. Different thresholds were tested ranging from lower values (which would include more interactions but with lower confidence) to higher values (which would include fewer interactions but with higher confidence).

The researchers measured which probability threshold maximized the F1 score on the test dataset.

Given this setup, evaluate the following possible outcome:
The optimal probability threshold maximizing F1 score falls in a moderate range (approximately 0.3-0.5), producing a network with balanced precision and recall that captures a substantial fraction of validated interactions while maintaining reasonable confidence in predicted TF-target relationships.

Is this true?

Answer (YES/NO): YES